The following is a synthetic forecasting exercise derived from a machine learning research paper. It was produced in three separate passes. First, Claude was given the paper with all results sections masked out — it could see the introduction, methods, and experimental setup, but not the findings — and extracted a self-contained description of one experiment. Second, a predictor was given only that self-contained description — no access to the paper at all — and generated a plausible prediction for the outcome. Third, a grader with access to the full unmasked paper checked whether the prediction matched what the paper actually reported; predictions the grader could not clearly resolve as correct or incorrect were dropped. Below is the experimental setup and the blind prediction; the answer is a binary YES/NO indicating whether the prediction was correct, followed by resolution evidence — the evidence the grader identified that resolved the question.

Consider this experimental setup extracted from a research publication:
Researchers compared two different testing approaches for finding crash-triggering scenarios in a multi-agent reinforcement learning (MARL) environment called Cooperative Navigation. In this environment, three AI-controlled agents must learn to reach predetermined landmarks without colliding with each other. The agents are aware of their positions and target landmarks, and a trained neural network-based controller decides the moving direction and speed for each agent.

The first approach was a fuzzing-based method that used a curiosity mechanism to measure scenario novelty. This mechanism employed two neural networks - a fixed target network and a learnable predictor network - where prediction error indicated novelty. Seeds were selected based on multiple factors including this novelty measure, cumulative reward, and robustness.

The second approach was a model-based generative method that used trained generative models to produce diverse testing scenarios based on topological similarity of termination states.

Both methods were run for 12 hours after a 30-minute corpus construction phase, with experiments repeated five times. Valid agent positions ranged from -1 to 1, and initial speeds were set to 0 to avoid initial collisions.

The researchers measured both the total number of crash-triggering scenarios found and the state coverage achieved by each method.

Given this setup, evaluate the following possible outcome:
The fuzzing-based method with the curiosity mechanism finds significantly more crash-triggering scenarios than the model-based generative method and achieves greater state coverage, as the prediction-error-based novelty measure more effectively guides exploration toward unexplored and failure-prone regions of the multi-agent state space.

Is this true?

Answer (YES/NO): NO